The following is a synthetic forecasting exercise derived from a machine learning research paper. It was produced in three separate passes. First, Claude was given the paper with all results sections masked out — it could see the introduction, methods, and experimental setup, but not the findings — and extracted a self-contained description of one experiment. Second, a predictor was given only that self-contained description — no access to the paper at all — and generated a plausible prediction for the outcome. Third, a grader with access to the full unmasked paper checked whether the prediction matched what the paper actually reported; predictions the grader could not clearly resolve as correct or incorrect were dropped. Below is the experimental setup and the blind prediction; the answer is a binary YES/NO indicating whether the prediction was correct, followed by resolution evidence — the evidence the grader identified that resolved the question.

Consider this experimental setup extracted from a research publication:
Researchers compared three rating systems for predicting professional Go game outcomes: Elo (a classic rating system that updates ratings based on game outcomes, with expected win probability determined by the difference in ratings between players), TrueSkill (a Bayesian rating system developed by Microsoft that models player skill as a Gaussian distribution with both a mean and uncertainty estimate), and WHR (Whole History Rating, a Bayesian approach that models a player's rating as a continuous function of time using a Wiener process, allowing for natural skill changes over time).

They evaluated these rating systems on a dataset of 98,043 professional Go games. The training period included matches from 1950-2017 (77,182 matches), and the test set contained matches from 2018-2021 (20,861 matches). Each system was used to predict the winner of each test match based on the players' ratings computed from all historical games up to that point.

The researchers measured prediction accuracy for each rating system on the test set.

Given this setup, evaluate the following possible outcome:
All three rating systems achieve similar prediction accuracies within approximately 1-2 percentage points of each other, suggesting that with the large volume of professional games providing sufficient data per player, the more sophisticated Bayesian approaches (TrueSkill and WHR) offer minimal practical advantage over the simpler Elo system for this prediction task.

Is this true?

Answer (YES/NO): NO